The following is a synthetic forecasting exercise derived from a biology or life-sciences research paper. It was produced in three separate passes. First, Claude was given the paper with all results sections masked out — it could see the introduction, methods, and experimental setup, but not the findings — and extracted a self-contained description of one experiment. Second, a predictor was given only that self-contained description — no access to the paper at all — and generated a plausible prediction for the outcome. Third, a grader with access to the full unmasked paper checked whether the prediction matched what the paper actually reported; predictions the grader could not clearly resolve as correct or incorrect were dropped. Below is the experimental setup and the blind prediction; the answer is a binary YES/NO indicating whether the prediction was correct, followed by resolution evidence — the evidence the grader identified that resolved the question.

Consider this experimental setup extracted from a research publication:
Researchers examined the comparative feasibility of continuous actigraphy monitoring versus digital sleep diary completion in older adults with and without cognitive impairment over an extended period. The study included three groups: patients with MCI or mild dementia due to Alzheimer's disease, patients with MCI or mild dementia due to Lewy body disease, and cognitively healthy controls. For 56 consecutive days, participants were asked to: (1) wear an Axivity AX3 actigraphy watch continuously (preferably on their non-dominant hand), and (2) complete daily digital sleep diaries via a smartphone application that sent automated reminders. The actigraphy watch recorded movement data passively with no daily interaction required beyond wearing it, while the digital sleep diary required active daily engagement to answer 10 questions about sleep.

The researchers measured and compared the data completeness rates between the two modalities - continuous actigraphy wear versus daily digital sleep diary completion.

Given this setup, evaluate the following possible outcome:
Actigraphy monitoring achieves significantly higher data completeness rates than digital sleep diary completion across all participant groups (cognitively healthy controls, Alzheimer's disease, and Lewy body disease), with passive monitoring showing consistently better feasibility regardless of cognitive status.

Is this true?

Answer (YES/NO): NO